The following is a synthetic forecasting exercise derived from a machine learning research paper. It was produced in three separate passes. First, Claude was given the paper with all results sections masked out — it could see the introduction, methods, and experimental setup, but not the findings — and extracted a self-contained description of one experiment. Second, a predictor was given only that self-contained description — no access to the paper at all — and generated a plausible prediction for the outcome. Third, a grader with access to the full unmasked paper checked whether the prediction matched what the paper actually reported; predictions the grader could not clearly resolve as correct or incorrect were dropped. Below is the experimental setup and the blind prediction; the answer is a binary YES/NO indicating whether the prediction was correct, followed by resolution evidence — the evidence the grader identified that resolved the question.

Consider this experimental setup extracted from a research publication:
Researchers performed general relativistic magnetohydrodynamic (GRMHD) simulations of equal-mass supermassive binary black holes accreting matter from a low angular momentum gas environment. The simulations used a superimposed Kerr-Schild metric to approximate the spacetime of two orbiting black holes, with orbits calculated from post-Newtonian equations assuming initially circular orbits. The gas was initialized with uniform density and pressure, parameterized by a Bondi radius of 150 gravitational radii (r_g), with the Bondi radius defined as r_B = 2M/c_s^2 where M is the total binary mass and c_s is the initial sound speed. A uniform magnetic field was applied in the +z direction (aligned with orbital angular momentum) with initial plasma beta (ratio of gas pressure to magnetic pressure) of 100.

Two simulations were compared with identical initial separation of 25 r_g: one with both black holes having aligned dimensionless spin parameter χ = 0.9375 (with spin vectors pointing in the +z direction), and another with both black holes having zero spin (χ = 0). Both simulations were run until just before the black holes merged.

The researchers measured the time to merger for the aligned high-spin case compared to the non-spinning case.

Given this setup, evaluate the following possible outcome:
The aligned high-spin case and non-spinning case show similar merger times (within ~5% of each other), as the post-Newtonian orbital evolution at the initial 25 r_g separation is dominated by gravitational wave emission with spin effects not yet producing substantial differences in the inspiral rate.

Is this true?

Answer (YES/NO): NO